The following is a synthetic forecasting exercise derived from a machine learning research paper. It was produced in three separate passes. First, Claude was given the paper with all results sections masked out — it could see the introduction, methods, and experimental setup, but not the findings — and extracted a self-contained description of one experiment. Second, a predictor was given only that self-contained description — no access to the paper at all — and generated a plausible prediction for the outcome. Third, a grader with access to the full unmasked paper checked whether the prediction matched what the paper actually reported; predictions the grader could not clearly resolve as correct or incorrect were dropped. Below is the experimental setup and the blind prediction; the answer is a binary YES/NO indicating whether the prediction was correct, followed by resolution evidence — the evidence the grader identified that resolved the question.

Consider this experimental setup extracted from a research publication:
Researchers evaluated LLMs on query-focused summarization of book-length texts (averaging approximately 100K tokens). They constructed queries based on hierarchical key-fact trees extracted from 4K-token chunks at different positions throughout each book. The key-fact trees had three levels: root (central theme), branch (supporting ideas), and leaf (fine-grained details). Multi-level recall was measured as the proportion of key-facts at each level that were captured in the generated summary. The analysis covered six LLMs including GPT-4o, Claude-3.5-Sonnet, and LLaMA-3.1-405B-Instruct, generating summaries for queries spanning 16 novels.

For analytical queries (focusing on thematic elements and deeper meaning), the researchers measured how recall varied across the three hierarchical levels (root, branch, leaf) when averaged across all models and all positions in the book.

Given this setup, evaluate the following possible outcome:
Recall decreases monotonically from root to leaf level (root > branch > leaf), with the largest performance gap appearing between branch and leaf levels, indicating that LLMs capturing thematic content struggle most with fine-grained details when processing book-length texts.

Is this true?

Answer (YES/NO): NO